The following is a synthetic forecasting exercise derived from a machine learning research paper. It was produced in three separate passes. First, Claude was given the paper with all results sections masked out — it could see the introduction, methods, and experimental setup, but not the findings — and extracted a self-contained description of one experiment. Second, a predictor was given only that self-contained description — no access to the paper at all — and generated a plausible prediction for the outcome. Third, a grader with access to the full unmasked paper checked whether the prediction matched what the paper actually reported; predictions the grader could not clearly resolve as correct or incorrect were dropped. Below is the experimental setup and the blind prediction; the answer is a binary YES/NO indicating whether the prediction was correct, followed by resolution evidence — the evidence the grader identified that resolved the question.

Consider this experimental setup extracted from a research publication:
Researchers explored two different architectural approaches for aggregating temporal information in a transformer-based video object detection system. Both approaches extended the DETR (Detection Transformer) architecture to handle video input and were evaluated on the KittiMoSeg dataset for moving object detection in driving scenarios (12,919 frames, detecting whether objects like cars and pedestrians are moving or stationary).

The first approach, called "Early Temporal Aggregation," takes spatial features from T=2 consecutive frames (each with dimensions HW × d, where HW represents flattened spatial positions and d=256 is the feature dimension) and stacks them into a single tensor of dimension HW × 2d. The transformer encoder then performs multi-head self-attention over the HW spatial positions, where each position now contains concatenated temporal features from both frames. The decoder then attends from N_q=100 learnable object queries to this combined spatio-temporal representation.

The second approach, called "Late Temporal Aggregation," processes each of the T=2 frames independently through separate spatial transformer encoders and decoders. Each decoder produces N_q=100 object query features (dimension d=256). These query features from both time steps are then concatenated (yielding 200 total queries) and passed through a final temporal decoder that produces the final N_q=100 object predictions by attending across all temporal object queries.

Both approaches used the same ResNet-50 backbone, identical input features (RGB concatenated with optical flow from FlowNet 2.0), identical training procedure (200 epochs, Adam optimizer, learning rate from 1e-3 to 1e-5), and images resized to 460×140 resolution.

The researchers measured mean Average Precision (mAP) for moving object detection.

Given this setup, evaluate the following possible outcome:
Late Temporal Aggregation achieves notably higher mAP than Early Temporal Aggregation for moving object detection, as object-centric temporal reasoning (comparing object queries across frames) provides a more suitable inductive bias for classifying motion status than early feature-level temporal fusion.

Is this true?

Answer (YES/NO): NO